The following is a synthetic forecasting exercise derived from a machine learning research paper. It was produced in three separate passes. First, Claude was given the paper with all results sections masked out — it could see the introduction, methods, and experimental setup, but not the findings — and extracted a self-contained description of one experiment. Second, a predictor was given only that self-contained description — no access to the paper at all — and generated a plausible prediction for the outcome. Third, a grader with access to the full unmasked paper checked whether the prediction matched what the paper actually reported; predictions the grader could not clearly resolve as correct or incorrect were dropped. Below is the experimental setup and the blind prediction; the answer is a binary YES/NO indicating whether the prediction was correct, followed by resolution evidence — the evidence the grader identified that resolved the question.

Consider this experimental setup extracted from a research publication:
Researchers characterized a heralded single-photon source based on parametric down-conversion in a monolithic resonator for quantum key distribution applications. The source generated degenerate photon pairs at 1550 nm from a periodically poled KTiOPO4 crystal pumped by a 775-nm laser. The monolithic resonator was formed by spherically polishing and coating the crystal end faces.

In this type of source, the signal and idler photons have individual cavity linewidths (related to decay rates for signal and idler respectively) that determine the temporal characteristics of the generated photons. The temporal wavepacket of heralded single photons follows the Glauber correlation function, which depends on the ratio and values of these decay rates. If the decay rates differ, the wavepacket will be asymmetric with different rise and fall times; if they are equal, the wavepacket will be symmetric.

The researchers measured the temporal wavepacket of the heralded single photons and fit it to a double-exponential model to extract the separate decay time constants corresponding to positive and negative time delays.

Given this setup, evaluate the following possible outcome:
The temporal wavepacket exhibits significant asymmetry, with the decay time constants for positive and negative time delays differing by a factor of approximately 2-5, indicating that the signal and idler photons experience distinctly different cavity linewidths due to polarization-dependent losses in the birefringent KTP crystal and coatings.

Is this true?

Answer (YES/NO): NO